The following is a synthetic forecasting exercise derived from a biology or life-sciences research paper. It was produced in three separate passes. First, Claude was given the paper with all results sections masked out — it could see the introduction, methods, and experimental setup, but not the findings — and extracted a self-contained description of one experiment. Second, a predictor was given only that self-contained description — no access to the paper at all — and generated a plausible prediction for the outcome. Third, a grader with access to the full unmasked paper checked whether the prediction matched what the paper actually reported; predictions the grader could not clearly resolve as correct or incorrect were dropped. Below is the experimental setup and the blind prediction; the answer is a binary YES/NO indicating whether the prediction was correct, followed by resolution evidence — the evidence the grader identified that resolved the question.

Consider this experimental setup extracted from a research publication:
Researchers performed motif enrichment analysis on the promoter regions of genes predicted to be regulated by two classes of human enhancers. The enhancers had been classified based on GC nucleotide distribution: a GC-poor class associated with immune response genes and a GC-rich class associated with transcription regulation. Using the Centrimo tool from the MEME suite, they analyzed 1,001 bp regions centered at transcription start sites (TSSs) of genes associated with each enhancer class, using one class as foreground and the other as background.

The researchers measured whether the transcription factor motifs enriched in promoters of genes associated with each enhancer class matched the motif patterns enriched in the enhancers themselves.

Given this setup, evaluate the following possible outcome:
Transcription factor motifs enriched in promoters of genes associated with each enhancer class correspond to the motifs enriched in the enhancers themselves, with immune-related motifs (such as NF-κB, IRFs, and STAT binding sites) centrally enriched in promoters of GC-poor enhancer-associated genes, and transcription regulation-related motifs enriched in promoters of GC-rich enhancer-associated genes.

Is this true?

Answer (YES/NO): NO